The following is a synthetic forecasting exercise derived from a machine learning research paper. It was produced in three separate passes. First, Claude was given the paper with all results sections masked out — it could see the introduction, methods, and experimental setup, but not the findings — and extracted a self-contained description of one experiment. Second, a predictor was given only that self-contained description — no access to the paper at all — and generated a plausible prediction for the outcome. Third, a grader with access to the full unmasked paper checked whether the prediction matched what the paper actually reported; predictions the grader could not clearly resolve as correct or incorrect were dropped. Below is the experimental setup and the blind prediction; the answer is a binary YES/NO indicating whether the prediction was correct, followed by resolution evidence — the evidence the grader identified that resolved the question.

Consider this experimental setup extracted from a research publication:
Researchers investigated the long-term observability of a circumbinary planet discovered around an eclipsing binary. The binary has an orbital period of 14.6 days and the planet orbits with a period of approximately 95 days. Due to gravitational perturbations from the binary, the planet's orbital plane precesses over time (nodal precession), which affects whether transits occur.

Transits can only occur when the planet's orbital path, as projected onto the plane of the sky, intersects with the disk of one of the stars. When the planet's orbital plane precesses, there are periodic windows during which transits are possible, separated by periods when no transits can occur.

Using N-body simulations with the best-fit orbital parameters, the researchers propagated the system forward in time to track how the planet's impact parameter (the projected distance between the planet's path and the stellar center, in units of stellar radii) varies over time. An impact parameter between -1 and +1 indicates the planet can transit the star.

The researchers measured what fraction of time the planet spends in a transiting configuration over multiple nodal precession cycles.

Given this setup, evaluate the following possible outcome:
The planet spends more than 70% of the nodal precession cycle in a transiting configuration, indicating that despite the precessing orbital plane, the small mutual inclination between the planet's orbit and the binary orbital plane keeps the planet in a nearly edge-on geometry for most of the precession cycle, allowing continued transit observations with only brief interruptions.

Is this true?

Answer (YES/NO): NO